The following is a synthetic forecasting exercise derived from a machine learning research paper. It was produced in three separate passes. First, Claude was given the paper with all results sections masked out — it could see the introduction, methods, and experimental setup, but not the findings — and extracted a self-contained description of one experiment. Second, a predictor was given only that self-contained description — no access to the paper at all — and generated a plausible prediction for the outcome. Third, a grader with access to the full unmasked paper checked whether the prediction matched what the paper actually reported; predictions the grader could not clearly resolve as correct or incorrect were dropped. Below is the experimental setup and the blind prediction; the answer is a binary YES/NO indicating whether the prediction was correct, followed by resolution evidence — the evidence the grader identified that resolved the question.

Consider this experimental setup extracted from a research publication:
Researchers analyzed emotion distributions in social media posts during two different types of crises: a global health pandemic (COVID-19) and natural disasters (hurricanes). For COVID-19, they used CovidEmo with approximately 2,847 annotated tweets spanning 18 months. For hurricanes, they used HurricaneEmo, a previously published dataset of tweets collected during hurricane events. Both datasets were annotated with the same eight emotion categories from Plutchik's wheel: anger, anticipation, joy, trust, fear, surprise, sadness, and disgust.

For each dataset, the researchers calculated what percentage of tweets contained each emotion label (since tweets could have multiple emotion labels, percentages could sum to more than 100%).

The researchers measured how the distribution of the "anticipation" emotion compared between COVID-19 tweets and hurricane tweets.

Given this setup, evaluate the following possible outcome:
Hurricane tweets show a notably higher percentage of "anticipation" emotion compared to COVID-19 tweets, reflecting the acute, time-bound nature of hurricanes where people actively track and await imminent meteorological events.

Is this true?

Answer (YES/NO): YES